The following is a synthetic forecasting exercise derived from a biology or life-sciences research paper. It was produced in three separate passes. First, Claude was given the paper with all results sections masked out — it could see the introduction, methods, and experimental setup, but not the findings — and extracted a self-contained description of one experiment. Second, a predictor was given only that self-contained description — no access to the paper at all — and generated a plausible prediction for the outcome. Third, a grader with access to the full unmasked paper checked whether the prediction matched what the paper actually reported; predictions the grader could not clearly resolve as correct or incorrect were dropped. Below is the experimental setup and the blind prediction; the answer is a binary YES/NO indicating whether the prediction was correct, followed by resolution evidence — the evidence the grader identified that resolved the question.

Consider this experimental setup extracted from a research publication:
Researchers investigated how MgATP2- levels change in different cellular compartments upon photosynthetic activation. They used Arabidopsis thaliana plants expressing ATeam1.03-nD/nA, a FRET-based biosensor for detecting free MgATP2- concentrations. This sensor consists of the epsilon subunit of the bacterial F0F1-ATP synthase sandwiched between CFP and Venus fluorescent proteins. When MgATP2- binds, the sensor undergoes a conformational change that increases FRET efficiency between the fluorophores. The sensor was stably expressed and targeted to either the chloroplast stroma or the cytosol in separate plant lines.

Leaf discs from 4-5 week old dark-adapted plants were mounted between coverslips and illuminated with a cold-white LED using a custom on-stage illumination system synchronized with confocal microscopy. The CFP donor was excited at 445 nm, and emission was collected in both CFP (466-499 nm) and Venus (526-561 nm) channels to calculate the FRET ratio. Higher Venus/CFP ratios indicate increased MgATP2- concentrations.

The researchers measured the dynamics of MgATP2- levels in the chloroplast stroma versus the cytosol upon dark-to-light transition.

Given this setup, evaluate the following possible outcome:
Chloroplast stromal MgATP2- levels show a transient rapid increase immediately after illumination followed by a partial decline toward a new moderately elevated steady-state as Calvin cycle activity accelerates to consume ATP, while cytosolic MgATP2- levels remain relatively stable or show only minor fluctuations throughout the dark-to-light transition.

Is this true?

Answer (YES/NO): NO